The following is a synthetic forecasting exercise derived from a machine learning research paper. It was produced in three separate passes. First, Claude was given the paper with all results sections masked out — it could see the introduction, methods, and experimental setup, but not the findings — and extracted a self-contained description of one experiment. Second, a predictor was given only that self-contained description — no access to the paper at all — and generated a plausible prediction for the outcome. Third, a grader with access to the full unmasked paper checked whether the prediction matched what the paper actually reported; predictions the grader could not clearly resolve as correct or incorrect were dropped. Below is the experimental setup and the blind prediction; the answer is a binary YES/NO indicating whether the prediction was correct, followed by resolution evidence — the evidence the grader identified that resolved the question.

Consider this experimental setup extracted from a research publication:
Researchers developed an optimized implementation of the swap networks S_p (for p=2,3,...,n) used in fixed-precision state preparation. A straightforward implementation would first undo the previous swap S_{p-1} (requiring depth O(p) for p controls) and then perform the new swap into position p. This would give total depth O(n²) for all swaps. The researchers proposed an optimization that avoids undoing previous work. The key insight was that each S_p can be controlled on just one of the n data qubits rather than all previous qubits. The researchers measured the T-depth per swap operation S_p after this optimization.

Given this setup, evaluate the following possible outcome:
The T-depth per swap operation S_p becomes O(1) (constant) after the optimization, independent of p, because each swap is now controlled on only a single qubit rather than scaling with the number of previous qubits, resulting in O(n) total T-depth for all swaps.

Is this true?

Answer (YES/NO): YES